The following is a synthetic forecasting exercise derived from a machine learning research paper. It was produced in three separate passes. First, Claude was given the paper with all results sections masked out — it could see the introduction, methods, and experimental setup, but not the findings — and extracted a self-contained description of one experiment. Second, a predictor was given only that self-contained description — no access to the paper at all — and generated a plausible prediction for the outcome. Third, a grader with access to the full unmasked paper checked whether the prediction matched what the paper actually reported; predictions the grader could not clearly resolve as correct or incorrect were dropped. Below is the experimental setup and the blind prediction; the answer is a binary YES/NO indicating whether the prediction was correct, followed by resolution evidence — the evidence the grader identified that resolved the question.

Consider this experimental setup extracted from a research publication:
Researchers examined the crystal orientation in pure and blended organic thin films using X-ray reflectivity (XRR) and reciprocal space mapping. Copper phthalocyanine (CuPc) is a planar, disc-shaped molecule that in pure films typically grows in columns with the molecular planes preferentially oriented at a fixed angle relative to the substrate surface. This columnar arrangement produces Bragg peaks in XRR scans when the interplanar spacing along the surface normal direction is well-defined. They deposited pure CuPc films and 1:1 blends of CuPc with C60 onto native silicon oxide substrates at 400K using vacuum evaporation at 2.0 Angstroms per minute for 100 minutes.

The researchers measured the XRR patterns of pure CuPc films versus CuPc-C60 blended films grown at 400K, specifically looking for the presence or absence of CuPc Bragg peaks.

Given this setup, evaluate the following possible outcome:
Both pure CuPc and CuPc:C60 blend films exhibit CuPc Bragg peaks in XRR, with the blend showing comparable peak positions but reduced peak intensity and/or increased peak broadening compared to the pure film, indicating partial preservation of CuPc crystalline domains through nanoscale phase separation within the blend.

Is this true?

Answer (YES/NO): NO